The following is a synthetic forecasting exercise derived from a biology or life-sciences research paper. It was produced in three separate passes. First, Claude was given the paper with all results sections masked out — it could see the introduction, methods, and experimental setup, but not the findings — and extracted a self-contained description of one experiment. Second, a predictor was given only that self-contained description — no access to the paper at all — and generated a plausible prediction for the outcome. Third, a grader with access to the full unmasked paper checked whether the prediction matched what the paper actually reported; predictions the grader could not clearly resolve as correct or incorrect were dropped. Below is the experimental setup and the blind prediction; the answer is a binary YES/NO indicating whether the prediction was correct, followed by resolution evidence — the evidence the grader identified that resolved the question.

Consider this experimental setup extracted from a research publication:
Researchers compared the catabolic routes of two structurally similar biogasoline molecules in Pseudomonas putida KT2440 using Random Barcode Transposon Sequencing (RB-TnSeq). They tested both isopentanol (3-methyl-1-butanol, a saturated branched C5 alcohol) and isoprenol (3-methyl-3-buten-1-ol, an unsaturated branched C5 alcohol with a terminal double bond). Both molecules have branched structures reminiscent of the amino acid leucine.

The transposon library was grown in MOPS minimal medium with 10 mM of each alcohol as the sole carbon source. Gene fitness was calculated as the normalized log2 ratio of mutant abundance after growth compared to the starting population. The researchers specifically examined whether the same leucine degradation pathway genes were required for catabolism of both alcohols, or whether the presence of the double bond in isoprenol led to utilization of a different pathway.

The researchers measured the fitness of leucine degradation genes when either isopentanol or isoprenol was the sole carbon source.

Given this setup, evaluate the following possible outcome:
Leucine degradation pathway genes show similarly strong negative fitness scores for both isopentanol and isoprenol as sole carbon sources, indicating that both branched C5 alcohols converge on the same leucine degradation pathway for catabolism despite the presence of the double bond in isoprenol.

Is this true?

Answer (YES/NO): YES